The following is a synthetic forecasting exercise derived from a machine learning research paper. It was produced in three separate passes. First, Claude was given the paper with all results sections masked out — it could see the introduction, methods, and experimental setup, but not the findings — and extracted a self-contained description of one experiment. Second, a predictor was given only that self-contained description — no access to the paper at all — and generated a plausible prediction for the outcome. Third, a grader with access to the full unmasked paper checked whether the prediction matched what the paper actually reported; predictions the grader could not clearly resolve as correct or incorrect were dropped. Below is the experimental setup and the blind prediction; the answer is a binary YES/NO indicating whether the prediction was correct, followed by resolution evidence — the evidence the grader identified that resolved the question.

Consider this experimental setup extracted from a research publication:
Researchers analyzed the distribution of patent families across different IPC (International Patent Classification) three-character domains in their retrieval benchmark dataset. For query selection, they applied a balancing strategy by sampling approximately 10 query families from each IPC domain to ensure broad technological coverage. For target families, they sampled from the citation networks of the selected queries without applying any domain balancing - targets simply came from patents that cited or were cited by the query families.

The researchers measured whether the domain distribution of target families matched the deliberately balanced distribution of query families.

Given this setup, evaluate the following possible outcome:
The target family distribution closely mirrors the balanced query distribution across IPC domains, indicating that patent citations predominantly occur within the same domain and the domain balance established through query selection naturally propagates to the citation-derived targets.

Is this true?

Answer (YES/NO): NO